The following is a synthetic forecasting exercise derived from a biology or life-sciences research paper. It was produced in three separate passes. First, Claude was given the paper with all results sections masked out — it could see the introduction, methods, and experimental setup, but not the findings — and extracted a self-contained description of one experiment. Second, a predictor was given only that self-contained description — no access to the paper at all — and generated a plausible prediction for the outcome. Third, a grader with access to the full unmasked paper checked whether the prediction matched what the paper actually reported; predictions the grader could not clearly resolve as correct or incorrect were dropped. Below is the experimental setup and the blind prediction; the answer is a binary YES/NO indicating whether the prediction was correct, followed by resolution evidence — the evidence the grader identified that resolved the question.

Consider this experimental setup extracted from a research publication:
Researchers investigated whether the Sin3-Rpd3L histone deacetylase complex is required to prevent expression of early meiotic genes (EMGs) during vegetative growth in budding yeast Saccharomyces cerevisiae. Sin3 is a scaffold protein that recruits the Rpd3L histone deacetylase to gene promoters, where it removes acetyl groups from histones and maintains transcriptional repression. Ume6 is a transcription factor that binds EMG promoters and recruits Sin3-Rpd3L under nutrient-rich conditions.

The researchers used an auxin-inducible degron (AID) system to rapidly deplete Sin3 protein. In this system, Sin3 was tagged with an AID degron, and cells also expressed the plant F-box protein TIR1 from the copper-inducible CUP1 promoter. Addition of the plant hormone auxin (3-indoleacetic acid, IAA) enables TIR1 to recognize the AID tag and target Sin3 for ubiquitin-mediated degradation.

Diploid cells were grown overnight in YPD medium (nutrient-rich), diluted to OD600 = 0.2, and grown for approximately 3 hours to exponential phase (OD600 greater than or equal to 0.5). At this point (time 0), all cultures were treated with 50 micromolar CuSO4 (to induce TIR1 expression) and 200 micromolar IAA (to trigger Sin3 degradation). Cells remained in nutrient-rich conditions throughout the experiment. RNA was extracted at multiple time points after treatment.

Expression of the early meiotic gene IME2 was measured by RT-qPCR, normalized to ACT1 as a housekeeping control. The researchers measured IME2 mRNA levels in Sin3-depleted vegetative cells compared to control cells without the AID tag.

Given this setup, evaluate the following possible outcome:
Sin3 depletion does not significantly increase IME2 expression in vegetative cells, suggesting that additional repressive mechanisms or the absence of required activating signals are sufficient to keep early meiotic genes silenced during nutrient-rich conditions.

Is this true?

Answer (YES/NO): YES